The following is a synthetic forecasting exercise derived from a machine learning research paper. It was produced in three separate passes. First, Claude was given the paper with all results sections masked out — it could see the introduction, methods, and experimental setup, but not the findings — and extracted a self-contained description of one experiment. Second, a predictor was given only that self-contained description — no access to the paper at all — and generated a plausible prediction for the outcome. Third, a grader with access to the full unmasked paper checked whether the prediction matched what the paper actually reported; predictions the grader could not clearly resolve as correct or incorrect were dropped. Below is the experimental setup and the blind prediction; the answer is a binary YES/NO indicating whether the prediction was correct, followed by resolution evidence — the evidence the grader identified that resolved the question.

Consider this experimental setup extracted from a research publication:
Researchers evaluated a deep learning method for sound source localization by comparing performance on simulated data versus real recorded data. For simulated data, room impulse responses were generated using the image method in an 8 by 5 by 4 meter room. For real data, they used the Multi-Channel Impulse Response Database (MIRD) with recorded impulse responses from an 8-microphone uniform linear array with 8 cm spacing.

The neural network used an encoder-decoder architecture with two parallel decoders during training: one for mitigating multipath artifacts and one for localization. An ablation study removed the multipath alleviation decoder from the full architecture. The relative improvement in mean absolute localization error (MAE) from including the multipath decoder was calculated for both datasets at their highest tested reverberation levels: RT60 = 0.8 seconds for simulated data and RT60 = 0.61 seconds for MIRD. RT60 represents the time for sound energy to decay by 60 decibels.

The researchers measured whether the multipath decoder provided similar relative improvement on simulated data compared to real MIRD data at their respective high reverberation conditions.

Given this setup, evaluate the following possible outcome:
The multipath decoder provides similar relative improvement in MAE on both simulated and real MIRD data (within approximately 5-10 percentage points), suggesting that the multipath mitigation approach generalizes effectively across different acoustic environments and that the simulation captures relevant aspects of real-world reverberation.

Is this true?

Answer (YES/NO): YES